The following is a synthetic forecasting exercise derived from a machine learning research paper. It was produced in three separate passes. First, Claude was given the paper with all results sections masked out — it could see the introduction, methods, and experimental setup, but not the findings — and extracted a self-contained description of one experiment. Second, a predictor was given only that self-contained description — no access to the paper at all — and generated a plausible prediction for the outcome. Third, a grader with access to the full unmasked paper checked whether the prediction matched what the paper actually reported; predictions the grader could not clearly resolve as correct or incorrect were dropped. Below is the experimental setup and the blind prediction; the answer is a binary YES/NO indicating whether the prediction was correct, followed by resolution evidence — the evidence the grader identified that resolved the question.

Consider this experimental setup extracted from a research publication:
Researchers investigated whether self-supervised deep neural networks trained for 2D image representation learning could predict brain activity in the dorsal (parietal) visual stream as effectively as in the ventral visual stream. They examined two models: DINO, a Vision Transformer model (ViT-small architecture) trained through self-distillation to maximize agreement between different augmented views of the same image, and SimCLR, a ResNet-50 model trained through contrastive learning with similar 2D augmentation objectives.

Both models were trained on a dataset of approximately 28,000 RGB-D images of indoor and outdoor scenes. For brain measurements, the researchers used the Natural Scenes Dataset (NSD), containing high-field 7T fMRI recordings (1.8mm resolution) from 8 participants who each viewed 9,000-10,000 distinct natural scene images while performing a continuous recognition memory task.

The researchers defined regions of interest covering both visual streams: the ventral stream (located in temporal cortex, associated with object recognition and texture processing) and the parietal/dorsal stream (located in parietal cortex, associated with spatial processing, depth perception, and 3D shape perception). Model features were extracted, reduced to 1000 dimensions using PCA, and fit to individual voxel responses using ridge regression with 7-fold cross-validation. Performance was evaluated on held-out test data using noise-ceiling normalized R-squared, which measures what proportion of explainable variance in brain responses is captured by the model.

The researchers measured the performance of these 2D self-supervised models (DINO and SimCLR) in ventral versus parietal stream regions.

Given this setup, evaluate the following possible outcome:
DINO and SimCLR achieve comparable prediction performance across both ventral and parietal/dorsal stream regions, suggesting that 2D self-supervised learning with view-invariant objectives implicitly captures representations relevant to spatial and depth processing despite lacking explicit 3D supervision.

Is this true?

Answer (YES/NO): NO